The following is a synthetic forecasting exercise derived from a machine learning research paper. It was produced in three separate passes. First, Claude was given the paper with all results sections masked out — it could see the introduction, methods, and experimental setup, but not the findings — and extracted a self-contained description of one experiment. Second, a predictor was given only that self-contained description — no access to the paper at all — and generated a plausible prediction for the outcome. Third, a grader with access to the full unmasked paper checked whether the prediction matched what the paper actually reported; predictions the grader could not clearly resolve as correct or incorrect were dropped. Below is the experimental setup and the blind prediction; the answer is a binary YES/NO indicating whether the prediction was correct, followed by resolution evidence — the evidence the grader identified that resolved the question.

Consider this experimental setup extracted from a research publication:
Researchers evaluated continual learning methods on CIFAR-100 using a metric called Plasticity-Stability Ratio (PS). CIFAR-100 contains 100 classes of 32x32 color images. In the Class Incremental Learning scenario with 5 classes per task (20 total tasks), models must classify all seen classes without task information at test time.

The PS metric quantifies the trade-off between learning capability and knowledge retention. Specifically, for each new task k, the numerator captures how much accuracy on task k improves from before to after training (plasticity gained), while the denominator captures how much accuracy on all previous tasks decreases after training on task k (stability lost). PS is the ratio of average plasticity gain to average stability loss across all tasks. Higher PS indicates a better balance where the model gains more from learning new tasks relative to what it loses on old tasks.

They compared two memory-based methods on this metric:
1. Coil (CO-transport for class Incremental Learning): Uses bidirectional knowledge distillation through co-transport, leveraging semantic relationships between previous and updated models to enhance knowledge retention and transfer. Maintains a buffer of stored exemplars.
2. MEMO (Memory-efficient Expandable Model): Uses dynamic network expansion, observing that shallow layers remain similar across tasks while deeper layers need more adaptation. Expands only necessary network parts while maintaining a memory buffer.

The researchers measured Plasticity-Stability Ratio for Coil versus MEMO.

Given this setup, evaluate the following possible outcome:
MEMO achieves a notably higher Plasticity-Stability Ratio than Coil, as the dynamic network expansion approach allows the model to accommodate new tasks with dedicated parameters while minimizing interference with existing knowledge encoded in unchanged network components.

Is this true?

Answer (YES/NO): YES